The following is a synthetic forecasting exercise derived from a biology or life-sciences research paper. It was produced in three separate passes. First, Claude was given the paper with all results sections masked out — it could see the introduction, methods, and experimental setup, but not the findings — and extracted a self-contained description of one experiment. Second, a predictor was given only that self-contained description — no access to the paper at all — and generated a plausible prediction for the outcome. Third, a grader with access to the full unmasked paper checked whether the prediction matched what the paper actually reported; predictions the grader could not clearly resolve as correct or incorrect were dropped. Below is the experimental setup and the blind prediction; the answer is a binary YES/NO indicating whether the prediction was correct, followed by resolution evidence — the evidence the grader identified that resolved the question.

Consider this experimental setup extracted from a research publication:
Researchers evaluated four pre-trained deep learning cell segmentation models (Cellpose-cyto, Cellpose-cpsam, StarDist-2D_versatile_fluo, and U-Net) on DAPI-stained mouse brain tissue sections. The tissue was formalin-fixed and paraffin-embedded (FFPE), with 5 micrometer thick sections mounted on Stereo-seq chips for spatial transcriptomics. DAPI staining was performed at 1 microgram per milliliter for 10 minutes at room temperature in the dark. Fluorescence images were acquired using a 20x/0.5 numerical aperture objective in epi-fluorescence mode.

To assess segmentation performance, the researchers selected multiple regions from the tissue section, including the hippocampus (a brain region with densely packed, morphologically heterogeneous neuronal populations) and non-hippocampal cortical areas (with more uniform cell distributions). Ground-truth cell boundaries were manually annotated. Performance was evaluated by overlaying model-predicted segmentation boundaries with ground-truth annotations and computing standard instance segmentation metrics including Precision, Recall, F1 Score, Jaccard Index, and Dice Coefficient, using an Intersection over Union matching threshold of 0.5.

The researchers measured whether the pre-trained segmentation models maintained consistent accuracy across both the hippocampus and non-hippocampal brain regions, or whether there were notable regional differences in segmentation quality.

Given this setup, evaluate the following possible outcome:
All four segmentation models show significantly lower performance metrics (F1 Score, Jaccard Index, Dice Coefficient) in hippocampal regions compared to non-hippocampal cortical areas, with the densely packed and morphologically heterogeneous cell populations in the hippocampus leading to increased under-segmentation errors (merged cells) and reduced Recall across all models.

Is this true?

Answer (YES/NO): YES